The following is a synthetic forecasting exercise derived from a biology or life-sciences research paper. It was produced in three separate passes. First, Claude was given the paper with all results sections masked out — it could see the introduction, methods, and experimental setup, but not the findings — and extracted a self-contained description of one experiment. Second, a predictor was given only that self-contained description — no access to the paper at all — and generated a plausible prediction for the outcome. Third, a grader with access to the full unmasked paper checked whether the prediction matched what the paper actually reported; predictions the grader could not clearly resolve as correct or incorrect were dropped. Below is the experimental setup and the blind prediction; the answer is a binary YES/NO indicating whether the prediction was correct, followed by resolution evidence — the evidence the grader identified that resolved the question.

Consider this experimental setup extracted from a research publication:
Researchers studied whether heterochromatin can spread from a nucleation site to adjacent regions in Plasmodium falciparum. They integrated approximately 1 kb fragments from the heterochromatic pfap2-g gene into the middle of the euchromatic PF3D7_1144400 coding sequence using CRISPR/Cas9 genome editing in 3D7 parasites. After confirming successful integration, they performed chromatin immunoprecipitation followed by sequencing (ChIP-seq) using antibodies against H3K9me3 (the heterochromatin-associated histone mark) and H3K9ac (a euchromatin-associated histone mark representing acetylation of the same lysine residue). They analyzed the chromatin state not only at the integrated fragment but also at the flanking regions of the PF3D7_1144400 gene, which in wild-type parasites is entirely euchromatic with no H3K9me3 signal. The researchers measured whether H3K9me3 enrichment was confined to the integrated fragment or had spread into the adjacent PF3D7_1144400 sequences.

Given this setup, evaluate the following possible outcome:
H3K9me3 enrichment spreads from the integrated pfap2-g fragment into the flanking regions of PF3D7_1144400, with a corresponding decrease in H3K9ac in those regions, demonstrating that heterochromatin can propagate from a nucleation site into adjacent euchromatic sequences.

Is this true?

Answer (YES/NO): YES